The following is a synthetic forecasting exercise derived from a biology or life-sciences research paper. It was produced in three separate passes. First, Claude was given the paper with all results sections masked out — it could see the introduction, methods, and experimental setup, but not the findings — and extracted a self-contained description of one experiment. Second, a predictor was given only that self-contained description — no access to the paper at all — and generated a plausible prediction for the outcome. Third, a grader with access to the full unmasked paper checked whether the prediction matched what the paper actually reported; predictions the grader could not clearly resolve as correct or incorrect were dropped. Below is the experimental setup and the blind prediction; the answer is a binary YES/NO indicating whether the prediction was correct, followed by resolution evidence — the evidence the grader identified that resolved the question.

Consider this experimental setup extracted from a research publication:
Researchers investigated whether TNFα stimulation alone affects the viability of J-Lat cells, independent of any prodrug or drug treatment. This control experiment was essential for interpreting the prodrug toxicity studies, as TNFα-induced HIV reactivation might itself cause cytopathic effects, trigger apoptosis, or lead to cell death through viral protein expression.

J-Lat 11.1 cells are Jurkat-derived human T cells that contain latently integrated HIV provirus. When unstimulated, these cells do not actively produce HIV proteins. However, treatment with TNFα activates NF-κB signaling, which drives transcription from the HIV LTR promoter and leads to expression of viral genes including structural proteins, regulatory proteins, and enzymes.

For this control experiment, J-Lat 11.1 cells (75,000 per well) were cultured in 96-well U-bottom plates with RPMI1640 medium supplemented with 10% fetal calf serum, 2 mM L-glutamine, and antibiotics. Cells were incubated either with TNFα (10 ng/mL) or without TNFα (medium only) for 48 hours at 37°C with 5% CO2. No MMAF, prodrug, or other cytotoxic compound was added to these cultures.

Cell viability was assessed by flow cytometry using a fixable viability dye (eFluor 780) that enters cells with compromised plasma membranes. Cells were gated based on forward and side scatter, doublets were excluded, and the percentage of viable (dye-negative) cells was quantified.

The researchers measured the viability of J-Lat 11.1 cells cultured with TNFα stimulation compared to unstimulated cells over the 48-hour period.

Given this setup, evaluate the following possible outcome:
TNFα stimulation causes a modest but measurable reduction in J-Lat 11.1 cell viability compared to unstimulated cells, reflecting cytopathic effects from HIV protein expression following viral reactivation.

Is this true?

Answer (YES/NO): NO